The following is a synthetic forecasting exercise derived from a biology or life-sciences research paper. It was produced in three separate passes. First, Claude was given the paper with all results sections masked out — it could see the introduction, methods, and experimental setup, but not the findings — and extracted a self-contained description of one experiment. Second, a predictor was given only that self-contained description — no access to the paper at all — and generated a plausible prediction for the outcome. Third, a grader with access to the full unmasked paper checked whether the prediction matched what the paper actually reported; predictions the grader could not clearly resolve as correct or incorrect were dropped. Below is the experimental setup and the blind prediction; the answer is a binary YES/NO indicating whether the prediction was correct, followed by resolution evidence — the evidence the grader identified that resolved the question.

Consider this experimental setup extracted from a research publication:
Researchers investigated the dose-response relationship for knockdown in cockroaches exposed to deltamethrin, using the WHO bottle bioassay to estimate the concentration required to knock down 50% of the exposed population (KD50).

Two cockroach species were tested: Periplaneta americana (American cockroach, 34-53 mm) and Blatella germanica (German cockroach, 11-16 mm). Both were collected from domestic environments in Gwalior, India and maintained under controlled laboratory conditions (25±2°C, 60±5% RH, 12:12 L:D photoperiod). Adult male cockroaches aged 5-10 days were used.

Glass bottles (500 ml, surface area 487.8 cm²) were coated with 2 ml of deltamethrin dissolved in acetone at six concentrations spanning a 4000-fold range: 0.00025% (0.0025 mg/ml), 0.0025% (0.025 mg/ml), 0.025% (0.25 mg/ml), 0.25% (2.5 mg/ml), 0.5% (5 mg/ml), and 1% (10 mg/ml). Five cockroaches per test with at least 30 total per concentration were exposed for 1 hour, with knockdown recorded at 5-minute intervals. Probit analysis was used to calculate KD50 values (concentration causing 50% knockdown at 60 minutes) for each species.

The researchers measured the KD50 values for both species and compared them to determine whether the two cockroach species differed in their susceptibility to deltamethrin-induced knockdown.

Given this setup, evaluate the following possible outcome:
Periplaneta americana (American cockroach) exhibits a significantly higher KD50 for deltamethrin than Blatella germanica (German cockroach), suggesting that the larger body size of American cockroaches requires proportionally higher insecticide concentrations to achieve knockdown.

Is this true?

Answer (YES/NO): YES